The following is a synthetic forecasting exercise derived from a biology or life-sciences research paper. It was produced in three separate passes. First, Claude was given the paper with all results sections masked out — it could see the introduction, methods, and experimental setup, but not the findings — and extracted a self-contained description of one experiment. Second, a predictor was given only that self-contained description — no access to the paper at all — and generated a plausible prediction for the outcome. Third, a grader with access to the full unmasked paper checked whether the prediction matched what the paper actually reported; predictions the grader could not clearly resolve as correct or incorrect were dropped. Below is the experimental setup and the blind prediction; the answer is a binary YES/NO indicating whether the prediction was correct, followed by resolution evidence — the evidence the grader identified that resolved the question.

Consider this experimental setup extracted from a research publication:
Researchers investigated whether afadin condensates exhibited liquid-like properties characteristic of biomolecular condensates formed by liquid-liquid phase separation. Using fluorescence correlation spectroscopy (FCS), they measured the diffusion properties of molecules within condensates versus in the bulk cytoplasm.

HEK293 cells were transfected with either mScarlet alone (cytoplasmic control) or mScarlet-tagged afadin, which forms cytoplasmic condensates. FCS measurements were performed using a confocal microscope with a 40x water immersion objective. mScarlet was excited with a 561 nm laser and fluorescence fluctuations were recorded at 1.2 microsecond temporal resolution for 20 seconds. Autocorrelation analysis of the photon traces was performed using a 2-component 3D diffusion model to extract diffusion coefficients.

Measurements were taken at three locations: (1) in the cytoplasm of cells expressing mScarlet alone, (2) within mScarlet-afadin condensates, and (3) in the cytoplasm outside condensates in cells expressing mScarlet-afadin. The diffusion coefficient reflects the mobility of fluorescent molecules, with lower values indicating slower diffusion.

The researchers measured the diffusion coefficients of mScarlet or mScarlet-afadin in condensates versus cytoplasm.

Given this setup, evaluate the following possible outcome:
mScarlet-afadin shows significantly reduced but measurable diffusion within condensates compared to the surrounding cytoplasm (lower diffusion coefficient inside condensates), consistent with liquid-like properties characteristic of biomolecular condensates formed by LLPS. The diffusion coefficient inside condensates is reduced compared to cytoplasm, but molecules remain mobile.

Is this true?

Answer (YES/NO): YES